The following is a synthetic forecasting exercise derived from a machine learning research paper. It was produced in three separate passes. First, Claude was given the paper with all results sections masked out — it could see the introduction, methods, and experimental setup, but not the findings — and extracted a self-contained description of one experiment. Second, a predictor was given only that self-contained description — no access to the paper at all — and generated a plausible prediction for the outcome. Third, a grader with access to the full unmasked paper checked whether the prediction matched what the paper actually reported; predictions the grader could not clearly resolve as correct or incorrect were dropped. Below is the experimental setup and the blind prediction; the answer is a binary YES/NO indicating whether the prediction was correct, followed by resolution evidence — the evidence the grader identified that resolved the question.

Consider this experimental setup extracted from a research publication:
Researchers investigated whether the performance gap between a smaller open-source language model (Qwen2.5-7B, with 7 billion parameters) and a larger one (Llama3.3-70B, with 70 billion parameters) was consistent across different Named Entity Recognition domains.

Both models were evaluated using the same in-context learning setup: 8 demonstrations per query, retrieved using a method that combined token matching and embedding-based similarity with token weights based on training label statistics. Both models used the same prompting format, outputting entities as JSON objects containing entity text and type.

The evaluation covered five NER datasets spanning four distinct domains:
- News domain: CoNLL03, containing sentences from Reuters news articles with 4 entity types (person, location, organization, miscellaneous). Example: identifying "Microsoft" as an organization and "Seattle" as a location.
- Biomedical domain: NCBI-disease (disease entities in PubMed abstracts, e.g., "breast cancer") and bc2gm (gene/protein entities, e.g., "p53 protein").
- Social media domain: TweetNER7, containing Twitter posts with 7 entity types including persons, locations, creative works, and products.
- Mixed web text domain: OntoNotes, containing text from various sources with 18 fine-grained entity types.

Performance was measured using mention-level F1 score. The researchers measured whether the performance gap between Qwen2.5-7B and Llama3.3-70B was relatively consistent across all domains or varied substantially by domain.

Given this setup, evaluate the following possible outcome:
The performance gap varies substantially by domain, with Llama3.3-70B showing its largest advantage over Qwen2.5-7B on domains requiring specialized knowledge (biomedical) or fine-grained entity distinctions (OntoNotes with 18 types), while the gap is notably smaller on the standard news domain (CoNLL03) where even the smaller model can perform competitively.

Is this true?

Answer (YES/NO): NO